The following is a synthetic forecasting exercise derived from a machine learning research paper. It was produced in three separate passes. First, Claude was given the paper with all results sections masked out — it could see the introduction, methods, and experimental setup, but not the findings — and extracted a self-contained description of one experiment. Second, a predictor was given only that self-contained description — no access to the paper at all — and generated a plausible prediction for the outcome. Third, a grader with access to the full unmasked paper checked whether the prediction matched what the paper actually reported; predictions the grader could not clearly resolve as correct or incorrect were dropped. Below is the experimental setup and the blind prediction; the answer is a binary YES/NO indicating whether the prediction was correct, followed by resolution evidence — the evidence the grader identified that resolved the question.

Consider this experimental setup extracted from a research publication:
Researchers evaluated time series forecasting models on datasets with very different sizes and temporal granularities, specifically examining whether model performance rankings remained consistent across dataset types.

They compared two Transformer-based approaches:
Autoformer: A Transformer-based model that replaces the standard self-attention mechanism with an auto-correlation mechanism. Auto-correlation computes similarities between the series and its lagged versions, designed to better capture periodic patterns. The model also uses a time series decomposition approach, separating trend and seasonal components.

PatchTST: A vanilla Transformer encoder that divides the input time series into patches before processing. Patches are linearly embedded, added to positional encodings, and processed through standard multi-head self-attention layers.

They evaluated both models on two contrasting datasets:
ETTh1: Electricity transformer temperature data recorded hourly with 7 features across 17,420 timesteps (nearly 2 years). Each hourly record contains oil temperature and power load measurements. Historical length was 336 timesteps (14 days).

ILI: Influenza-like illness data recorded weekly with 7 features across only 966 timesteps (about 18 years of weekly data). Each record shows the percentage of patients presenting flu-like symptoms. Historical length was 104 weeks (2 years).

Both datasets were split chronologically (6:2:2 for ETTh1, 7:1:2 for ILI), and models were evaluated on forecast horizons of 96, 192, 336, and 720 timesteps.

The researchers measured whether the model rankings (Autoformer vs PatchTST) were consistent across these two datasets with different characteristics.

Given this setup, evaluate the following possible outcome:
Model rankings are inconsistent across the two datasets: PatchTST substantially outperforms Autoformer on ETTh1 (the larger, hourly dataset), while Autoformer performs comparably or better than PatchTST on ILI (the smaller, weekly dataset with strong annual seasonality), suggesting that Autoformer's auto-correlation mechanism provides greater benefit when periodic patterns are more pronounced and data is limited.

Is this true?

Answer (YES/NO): NO